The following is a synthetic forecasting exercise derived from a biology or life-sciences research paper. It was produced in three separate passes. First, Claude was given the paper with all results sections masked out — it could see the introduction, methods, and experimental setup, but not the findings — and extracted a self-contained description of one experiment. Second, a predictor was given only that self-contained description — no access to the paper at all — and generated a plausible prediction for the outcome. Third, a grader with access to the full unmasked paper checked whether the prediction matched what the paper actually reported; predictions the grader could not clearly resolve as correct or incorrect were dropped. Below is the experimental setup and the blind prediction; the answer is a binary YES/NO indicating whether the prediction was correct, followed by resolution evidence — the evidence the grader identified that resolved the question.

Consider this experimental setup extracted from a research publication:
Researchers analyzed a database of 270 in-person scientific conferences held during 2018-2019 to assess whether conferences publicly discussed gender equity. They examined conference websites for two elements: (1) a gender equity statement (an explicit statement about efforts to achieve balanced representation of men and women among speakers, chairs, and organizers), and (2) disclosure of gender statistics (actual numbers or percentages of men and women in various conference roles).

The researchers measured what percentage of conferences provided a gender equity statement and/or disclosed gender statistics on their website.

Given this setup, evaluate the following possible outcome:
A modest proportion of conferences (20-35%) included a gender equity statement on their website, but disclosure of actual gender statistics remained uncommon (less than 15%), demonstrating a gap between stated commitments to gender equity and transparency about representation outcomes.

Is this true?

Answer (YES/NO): NO